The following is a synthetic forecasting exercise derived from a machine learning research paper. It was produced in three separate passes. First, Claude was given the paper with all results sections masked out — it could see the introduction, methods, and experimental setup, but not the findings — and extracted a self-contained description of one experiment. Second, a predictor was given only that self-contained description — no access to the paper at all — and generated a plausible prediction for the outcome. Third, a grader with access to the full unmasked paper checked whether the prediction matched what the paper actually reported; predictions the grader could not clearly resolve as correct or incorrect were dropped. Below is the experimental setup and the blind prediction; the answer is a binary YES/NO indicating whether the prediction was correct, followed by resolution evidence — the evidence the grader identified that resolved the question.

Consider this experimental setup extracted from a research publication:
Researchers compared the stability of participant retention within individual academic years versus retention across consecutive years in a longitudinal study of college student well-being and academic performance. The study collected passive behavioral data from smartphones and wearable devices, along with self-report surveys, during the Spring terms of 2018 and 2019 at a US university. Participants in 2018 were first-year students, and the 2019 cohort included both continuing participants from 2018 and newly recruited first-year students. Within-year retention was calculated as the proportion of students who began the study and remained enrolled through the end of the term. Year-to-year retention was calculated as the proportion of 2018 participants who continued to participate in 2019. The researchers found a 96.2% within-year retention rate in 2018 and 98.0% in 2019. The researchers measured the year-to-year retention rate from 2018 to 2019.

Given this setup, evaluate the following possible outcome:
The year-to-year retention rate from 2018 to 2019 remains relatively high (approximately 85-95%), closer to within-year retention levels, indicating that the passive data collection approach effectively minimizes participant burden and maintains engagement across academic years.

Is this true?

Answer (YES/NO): NO